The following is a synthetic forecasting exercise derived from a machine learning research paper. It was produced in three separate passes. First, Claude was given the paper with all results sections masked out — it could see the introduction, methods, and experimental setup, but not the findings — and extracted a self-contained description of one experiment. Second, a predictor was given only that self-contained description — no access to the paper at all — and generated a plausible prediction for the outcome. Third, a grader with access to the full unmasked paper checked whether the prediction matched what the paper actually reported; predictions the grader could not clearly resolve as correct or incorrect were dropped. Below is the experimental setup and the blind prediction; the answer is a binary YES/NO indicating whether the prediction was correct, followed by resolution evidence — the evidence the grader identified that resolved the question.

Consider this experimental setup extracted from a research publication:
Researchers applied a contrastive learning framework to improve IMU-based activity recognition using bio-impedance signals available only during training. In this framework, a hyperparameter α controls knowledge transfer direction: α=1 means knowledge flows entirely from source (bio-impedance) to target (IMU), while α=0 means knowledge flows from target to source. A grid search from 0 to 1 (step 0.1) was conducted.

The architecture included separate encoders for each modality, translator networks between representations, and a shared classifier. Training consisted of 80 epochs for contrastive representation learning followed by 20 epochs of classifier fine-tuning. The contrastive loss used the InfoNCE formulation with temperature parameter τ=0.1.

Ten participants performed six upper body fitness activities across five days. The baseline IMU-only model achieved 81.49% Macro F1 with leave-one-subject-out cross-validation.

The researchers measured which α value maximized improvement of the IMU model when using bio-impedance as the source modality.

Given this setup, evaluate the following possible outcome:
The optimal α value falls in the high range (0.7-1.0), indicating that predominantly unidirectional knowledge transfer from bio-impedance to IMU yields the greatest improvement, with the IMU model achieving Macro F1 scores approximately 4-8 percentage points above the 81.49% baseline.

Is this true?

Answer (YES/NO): NO